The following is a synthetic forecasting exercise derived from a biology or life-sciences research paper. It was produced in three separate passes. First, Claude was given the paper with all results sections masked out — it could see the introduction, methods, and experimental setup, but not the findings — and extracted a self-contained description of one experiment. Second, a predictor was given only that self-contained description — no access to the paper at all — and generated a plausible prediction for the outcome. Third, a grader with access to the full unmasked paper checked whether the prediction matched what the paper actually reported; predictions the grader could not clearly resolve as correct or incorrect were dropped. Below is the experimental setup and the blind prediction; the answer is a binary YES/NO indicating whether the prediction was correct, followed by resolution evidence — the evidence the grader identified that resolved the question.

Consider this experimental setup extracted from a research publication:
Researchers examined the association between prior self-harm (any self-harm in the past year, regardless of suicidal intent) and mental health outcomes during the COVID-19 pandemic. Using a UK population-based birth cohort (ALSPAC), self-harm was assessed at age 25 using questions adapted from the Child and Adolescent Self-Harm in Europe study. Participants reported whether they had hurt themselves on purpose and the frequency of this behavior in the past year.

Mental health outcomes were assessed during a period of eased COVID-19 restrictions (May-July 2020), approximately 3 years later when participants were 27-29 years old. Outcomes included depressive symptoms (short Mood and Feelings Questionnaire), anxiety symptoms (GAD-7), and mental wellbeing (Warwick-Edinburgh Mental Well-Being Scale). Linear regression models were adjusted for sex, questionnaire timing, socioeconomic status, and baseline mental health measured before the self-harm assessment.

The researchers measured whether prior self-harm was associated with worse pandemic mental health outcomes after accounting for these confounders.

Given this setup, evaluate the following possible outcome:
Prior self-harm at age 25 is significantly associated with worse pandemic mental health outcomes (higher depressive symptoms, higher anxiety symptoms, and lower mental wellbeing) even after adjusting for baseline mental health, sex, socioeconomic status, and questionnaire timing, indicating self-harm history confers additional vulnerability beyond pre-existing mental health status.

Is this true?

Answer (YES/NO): YES